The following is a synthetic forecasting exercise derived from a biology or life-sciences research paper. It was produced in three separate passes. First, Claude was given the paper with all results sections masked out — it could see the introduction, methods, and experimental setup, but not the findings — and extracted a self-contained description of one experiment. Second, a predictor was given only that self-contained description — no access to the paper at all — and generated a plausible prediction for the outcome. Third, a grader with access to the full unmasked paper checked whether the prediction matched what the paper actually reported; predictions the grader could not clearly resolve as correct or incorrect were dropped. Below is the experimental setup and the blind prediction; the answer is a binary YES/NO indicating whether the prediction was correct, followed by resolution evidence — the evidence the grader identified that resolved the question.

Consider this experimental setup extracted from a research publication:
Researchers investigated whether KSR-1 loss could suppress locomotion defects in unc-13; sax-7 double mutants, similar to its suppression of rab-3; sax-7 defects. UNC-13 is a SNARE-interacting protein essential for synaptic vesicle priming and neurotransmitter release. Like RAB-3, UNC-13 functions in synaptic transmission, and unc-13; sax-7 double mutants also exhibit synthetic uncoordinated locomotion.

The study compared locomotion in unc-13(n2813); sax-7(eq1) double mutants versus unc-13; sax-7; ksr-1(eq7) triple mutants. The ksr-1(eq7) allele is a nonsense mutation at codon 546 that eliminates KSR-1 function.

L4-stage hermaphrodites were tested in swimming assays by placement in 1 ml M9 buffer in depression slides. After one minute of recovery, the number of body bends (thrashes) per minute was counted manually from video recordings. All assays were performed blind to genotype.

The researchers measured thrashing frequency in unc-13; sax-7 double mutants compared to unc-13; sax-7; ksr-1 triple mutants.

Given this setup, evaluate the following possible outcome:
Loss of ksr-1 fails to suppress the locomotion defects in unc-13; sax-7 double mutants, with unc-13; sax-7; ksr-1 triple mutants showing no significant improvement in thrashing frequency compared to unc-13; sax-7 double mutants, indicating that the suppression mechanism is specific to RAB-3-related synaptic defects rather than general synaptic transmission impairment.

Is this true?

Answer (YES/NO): NO